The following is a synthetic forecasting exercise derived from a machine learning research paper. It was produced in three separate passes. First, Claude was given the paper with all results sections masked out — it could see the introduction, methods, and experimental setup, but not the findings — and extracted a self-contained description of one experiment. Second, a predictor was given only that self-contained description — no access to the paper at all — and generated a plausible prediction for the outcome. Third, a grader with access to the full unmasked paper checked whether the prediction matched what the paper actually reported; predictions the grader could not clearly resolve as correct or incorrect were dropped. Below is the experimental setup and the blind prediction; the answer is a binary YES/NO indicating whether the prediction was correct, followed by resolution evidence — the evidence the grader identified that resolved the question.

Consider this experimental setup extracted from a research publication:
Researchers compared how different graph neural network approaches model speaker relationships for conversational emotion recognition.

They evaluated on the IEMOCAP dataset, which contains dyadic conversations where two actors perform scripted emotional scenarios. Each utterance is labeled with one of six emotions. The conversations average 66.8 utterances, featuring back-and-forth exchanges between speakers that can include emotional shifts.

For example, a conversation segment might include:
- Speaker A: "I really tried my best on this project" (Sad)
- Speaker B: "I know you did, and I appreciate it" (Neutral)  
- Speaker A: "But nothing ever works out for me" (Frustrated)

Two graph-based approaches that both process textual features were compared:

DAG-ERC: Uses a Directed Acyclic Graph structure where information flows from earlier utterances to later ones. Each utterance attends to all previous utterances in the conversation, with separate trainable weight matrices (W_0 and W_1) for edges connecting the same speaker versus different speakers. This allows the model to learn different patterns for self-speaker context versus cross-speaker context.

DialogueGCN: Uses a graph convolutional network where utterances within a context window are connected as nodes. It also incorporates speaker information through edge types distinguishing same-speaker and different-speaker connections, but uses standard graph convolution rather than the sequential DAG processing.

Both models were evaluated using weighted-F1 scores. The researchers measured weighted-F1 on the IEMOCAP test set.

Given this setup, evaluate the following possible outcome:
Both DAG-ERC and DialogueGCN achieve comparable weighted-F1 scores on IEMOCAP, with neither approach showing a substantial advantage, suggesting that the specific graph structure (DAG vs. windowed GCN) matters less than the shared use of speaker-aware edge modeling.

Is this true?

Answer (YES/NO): NO